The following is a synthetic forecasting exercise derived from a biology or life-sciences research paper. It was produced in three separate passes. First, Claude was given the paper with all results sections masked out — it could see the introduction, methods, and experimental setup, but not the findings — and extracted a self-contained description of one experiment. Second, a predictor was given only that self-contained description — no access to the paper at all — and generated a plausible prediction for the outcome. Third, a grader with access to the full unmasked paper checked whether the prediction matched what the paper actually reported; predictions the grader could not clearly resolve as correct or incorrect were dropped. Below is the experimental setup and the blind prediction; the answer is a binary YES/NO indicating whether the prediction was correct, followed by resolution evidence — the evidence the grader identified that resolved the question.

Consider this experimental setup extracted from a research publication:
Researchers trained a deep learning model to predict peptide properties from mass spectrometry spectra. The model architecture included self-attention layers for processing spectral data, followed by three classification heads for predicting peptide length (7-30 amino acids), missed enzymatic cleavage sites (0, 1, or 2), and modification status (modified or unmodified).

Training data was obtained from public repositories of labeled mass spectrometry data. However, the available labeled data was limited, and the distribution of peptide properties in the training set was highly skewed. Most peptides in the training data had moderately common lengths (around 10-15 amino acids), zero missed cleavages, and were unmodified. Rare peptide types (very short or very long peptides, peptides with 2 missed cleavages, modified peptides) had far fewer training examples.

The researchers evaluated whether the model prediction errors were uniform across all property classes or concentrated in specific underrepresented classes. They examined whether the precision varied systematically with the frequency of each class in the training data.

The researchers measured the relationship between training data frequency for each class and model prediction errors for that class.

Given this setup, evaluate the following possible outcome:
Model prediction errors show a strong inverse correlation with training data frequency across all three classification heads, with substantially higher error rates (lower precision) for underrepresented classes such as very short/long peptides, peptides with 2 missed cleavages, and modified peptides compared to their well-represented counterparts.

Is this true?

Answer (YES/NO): NO